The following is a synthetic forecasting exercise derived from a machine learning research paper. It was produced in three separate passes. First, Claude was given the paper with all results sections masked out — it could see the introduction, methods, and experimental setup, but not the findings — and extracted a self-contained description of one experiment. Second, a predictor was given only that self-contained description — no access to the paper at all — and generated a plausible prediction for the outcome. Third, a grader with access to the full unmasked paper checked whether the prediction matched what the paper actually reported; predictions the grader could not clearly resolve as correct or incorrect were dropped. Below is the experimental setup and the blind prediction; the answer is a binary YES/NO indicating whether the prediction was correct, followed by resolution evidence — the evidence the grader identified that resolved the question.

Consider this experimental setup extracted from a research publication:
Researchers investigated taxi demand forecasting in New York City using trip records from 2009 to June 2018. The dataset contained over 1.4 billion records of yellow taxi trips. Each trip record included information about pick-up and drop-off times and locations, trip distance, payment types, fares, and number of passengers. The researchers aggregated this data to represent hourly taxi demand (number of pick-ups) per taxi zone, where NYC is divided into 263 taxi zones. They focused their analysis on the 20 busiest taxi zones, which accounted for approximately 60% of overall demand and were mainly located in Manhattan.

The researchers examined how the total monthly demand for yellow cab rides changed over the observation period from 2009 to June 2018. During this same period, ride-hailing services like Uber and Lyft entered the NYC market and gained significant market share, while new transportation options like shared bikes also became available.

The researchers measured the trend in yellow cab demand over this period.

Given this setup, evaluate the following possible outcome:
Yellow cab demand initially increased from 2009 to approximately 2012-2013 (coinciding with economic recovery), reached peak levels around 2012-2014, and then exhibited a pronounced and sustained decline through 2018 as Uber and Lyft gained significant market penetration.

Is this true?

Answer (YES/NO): NO